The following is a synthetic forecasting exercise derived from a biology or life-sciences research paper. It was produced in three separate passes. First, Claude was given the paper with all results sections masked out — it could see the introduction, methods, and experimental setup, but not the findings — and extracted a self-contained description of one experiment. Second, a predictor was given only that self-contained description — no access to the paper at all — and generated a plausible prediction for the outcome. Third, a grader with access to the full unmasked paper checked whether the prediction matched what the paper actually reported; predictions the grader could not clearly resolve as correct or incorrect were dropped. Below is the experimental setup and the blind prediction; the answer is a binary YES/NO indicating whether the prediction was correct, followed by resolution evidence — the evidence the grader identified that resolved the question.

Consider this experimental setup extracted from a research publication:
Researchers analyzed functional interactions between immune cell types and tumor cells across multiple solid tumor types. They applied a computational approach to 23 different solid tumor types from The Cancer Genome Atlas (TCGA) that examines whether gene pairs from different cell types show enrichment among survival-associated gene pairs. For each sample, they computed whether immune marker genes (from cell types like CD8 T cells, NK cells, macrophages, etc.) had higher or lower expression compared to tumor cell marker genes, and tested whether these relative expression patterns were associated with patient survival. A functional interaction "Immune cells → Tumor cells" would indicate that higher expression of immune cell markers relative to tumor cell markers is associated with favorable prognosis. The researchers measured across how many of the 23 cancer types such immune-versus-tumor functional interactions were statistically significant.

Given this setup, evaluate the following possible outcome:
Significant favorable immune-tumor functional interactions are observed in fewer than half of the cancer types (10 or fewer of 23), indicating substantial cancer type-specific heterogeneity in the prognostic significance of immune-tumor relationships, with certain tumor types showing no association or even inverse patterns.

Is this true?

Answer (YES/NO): NO